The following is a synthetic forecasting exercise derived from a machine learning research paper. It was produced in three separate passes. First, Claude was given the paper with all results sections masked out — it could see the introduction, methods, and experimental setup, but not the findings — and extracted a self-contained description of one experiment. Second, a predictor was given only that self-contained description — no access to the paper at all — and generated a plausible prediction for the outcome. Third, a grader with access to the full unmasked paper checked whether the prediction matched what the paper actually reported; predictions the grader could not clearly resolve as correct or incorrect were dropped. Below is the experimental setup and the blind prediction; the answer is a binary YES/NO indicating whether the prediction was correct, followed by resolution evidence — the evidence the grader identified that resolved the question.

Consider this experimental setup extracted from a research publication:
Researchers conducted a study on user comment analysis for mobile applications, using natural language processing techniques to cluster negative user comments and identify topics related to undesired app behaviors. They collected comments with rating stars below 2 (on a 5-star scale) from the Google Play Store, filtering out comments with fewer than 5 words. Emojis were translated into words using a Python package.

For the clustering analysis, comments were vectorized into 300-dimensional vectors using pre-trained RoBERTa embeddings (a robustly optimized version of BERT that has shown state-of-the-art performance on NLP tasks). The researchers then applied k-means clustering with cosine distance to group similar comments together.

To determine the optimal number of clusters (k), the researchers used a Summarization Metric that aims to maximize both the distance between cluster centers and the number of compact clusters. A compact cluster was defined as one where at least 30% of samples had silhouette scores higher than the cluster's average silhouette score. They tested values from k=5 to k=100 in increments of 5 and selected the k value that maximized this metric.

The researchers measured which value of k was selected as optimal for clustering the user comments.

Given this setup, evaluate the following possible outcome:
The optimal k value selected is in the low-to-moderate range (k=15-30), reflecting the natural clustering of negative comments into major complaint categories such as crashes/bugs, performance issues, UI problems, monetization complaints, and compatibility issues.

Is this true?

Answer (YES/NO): NO